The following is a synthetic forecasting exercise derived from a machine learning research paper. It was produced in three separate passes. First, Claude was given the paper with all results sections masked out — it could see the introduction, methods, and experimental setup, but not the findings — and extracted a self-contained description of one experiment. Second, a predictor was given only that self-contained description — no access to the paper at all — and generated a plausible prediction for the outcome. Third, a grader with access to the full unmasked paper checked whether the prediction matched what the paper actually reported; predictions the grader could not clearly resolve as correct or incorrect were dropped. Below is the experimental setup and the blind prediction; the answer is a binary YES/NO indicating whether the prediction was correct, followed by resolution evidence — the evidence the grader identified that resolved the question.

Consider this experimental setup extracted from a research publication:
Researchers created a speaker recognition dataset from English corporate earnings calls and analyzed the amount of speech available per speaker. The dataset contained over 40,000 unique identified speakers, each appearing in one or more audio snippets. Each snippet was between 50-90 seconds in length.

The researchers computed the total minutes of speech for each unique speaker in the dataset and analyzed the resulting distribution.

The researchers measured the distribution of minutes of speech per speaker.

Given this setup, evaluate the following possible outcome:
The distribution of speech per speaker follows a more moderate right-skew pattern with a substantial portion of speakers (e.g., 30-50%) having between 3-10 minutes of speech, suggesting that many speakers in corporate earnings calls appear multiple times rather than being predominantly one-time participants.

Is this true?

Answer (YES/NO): YES